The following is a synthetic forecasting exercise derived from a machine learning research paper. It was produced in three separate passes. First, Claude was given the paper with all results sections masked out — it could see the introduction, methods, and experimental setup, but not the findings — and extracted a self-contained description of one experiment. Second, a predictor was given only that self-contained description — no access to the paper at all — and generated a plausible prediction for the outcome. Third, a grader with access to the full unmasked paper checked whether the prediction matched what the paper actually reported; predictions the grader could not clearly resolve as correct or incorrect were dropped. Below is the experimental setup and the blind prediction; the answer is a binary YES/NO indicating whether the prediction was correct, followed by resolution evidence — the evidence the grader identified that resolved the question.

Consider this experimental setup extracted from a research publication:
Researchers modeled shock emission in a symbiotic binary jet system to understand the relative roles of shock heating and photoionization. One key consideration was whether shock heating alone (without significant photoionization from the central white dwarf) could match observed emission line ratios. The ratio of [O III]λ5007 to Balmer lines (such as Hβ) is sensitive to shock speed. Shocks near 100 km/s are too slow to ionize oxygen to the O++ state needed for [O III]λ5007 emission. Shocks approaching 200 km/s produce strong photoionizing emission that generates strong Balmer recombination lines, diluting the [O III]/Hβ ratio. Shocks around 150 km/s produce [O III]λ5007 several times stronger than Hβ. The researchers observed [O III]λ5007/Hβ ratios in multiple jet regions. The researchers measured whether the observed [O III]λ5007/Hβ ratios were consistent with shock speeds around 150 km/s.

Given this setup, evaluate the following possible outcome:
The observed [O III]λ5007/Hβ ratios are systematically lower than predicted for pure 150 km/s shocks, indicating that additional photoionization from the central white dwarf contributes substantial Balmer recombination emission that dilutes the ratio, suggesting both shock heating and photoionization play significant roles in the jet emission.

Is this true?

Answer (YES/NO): NO